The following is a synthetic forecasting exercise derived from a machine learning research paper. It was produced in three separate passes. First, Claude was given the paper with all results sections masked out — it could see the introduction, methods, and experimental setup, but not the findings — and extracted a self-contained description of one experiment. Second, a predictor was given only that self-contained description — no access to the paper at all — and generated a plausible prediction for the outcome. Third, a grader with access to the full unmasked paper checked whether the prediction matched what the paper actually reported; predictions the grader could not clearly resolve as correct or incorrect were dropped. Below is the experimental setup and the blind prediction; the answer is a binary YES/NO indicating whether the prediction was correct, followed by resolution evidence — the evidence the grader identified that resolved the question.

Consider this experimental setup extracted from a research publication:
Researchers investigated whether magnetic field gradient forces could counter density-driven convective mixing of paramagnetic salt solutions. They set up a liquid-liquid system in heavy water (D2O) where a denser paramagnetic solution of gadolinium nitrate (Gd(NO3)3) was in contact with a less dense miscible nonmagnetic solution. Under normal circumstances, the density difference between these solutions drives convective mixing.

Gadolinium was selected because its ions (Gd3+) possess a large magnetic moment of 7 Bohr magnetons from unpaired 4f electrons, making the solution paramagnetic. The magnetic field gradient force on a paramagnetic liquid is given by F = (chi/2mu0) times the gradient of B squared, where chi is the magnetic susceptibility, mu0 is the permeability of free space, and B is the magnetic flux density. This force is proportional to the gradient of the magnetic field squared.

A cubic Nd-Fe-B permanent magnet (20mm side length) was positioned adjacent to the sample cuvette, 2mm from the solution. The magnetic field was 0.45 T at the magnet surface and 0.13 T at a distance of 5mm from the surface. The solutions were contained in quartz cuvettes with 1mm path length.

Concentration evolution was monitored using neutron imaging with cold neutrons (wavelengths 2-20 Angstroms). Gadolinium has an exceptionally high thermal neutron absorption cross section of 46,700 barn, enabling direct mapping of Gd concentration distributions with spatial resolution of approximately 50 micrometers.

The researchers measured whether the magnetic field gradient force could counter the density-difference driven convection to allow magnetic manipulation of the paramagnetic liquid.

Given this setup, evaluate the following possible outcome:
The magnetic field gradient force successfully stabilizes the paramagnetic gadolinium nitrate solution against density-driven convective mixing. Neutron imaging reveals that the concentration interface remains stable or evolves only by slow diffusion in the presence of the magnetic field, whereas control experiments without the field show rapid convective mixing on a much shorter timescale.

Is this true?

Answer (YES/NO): YES